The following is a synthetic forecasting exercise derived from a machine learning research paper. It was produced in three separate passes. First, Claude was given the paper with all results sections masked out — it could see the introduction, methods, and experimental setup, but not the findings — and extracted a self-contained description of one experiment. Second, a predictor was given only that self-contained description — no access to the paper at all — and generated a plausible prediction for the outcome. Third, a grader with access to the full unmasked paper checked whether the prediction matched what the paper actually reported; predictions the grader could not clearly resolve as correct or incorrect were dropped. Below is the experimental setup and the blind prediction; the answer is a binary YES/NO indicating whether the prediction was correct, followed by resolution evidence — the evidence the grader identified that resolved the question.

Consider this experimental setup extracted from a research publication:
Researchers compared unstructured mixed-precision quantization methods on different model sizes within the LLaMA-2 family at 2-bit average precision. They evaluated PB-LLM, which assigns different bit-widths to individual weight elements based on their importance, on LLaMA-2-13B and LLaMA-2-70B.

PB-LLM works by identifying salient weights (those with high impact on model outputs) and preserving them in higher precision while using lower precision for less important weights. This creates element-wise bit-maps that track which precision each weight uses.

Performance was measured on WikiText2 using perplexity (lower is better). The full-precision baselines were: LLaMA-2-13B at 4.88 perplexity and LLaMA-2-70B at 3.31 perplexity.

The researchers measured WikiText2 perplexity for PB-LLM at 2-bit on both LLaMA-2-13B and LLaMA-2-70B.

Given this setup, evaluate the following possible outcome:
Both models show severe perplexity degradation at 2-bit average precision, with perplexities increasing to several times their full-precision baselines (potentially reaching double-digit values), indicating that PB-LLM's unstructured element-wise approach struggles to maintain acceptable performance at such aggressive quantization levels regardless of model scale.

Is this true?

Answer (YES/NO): YES